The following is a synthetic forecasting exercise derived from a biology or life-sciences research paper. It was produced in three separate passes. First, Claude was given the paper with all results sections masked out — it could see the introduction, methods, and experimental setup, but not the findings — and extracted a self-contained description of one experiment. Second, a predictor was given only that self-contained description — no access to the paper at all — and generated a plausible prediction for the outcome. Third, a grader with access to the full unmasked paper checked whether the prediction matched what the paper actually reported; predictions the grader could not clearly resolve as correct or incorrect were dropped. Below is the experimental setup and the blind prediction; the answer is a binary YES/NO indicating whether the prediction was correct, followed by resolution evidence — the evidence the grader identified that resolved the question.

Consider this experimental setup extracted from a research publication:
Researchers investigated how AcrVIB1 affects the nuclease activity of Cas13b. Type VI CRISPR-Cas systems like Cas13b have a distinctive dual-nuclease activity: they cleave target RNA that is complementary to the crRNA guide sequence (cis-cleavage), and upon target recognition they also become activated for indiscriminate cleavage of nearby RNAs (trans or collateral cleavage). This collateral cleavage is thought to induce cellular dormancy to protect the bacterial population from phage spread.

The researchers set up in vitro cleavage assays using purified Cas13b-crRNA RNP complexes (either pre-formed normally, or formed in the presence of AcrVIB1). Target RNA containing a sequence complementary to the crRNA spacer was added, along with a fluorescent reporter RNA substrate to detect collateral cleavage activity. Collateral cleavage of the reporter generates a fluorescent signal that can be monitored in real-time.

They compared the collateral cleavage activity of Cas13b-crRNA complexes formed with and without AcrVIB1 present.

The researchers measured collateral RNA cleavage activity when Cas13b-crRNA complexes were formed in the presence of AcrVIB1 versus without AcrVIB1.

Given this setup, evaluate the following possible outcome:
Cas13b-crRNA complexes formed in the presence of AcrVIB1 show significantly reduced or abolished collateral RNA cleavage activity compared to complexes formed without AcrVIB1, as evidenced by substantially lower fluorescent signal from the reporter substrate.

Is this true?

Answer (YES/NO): YES